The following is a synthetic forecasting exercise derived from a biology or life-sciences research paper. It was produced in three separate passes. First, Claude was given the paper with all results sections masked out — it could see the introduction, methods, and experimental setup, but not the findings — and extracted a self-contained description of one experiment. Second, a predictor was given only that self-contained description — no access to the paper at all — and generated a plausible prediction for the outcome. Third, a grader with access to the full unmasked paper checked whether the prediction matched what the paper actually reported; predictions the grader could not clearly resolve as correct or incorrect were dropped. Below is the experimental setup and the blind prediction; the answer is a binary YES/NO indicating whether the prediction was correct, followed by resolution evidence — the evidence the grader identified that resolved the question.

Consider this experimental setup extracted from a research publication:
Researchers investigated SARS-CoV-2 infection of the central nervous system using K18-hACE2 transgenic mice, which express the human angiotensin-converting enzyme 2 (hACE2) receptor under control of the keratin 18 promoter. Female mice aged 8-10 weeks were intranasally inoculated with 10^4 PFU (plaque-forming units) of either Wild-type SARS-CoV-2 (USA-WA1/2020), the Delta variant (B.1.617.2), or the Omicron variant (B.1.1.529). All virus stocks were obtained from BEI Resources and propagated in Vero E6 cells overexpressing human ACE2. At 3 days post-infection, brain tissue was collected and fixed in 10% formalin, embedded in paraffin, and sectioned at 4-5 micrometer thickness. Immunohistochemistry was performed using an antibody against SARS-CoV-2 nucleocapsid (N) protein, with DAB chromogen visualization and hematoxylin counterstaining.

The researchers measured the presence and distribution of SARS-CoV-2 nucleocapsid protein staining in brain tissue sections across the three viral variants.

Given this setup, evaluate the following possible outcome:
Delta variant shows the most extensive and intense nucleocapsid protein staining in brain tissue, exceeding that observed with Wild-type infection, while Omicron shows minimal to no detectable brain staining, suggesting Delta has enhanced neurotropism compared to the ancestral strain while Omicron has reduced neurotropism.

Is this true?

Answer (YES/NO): NO